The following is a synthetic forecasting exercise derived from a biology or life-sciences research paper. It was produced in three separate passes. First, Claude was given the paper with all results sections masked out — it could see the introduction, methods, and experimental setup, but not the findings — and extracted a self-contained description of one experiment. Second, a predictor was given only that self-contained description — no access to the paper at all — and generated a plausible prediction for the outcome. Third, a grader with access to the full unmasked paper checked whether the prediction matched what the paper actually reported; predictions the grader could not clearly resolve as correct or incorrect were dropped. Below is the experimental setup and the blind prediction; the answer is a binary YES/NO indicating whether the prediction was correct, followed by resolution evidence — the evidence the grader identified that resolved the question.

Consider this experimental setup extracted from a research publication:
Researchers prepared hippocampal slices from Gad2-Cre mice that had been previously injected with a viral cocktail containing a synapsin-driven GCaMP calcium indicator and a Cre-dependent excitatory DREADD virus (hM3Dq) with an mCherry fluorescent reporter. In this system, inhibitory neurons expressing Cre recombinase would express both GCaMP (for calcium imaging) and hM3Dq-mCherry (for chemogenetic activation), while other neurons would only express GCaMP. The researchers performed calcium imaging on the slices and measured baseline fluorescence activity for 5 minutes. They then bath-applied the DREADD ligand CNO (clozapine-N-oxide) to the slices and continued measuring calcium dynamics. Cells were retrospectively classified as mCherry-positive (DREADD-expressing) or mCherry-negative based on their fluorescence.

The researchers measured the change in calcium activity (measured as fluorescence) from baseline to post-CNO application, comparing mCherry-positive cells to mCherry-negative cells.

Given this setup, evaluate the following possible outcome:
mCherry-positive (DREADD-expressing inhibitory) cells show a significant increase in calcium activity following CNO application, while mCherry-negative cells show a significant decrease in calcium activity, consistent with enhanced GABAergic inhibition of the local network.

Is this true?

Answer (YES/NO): NO